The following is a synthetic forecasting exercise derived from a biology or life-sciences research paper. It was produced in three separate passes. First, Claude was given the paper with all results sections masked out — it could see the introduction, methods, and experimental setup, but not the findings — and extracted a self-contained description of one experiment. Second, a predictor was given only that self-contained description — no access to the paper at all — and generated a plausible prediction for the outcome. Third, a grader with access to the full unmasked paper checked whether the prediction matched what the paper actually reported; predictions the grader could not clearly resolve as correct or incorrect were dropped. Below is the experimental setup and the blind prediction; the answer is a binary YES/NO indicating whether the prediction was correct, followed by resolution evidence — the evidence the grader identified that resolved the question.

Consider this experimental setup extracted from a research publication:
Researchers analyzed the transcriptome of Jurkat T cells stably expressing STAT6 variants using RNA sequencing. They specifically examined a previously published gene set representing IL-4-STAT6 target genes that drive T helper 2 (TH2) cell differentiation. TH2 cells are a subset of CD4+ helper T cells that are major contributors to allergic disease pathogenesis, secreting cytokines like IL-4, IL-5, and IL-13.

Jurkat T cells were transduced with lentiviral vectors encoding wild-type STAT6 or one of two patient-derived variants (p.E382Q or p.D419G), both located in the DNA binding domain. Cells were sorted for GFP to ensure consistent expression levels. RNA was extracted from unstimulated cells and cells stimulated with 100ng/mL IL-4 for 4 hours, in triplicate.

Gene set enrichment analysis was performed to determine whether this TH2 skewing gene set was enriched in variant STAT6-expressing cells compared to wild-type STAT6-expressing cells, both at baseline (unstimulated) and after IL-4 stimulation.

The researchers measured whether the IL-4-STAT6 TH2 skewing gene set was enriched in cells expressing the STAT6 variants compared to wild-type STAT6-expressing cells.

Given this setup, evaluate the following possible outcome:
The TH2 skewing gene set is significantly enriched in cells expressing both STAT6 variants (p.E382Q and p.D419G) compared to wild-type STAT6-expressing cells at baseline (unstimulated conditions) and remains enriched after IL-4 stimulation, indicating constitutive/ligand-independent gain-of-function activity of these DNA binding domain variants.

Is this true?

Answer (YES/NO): NO